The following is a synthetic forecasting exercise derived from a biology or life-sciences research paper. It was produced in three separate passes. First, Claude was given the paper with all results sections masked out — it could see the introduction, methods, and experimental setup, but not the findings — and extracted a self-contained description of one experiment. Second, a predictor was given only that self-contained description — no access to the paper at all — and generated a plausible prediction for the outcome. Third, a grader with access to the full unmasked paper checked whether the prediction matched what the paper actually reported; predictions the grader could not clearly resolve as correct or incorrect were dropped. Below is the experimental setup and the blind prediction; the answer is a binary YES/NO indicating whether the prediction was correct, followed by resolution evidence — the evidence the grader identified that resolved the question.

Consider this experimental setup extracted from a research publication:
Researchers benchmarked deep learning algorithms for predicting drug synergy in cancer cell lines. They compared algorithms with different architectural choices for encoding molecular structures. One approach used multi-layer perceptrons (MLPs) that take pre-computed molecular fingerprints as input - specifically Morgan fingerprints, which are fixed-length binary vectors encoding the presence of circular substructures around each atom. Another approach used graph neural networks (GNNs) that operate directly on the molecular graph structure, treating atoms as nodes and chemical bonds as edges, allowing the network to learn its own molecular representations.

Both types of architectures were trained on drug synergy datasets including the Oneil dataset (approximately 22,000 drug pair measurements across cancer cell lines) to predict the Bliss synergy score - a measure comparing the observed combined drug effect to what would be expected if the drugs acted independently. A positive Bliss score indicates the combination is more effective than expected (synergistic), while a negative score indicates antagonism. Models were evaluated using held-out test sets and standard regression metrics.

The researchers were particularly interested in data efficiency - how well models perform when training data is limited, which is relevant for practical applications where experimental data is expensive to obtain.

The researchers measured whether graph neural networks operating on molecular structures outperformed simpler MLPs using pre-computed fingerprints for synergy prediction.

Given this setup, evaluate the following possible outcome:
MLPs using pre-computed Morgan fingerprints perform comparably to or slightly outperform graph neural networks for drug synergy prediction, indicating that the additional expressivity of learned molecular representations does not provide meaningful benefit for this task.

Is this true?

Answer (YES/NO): YES